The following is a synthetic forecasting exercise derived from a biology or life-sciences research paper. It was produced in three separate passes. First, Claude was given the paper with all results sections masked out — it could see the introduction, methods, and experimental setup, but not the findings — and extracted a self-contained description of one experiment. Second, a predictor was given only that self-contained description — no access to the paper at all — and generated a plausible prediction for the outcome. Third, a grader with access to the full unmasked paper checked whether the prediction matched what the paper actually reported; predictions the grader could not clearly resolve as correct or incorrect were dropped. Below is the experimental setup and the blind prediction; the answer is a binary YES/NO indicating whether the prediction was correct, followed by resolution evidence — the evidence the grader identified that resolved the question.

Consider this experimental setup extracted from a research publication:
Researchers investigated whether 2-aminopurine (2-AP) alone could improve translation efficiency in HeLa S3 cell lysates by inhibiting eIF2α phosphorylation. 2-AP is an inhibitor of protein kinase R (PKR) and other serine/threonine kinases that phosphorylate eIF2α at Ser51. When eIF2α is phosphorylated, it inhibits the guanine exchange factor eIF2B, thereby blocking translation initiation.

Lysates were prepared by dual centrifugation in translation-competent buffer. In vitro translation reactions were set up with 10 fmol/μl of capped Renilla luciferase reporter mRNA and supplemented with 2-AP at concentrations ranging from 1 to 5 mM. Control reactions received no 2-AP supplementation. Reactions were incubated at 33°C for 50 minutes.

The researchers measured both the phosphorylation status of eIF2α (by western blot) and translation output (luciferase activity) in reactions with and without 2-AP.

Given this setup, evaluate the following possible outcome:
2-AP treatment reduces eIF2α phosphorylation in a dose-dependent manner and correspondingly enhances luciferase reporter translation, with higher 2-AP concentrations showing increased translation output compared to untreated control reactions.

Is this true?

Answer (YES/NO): NO